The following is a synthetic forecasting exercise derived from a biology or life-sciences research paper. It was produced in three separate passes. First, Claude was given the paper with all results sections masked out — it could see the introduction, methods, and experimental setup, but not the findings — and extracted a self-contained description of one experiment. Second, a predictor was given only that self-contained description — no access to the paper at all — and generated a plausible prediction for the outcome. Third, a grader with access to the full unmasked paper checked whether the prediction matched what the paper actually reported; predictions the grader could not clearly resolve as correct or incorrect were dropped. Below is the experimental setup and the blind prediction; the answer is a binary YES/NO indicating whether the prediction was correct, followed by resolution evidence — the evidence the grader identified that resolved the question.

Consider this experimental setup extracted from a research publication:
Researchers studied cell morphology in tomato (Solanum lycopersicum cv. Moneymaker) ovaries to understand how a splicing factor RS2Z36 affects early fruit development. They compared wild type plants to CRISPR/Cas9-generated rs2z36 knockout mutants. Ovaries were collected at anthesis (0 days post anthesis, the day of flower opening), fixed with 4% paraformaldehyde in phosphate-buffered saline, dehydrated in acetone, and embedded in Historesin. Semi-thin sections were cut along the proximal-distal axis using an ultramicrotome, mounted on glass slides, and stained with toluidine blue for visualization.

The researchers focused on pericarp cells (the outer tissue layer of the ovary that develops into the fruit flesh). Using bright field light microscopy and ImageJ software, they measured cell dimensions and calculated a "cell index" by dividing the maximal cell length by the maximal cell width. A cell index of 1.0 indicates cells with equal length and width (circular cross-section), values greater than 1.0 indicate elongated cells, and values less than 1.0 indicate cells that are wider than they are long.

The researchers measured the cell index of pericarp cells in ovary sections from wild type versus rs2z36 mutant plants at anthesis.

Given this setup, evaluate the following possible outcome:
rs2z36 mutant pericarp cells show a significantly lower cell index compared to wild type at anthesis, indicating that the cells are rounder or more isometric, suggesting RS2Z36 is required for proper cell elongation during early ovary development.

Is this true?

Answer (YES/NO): NO